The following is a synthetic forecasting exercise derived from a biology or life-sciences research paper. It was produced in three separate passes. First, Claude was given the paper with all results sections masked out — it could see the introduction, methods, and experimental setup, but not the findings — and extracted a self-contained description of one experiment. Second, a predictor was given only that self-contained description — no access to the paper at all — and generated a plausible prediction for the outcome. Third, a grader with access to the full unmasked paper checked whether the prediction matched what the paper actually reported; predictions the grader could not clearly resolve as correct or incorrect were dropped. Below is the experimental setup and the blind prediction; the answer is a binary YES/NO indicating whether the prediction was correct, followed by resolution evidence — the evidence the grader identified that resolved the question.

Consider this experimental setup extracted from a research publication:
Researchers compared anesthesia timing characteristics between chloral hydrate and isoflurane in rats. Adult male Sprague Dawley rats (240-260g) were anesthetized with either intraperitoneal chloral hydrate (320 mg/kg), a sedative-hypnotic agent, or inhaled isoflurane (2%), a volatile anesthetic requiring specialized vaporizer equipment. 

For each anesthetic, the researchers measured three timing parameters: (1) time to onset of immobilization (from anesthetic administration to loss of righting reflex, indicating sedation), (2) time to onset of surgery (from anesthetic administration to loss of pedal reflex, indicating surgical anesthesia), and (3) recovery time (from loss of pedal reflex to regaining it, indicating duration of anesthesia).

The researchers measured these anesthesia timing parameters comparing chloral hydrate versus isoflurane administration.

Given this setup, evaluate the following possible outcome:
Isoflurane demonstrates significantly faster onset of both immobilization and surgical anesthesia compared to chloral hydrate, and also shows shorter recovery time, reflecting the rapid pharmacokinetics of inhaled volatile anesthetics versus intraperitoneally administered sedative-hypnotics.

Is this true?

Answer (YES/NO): NO